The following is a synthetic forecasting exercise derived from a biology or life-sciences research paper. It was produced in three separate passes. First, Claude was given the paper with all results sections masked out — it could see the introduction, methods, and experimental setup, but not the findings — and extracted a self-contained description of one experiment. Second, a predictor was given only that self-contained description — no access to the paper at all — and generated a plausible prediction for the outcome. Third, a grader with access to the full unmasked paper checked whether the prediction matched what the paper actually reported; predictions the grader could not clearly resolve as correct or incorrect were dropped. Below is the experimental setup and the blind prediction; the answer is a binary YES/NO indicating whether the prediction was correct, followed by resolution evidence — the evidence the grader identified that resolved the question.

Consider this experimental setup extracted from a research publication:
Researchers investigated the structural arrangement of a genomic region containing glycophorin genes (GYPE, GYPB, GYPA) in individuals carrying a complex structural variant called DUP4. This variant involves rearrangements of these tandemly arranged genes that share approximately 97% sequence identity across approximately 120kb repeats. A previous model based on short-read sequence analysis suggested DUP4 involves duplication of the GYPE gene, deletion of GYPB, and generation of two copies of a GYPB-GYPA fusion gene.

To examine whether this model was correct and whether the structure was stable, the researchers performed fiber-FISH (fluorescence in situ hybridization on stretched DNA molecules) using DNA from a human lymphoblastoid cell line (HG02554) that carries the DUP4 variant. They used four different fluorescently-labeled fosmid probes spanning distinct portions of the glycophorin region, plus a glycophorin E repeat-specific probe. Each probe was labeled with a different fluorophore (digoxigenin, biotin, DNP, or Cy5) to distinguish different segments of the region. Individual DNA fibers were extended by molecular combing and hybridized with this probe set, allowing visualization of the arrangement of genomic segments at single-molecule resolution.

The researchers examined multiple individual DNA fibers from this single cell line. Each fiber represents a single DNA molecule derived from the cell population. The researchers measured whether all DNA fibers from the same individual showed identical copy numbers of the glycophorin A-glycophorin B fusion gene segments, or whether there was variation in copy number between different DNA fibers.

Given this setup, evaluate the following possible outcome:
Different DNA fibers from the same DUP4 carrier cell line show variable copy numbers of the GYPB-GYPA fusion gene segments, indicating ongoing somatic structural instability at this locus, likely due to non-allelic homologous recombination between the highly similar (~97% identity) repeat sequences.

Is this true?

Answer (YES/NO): YES